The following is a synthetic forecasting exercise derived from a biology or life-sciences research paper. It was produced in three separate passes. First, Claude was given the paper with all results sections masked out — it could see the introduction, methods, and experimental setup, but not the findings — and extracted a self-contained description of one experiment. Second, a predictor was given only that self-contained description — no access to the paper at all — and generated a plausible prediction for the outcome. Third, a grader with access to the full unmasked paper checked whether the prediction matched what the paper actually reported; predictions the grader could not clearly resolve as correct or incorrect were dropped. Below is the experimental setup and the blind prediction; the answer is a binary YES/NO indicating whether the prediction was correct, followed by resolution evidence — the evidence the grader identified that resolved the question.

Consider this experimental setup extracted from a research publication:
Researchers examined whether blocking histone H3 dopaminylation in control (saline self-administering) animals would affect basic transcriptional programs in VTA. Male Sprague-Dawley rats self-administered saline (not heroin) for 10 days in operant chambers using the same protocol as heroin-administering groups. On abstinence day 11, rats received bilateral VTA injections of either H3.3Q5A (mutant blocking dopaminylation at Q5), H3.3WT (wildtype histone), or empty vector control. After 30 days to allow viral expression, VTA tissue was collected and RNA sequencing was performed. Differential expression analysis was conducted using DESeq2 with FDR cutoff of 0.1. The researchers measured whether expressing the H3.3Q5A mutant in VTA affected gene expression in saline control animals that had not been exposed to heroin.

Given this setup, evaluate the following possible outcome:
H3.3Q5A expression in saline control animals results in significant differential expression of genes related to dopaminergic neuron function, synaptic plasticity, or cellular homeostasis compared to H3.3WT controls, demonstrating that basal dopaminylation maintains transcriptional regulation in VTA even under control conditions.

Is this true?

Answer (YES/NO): NO